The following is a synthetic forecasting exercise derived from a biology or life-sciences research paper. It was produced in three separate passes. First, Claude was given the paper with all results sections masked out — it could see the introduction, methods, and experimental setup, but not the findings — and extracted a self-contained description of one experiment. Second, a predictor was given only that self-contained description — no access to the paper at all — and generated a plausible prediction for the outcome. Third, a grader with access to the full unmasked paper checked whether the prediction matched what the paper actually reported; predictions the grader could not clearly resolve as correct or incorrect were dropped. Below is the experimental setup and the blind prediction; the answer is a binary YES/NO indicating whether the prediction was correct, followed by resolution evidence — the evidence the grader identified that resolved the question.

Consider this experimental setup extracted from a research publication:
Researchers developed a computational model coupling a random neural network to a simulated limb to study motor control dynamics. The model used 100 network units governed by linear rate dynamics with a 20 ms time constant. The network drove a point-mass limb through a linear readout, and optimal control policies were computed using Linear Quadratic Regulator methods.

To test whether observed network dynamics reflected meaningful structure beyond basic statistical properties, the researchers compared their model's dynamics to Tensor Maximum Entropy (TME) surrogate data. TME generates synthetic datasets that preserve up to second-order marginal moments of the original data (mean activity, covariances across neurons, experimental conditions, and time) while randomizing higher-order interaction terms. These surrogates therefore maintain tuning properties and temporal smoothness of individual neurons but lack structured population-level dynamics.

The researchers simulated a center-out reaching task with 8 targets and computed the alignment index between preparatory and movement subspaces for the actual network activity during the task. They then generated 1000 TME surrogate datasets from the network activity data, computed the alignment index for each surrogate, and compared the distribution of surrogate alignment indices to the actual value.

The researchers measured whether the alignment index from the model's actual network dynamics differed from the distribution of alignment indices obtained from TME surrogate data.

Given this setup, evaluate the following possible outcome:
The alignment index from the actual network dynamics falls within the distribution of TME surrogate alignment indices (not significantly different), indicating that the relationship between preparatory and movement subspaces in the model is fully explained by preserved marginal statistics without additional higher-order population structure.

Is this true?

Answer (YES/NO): NO